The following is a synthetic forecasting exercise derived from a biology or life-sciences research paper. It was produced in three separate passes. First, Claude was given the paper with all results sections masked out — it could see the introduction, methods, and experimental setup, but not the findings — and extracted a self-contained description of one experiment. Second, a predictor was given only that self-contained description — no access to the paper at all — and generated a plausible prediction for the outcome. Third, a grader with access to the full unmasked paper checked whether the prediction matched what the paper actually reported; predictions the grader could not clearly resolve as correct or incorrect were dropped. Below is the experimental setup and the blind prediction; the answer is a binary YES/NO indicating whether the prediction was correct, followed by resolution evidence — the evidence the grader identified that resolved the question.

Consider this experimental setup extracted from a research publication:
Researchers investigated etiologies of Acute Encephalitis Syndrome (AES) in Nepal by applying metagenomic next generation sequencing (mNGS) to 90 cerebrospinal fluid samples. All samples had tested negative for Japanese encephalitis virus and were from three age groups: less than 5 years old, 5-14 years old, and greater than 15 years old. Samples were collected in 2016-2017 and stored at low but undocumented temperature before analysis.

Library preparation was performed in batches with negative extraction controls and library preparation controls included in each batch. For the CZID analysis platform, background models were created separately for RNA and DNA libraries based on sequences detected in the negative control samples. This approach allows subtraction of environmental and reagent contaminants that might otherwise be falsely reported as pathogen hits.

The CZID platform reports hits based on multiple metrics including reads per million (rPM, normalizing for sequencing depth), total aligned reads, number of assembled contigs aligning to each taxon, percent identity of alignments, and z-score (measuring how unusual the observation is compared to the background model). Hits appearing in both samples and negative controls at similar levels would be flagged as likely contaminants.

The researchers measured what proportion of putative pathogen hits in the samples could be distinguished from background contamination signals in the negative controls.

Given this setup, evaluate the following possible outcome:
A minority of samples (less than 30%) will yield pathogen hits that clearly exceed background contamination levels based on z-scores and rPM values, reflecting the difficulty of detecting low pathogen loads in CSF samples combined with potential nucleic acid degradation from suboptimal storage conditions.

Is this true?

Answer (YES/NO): YES